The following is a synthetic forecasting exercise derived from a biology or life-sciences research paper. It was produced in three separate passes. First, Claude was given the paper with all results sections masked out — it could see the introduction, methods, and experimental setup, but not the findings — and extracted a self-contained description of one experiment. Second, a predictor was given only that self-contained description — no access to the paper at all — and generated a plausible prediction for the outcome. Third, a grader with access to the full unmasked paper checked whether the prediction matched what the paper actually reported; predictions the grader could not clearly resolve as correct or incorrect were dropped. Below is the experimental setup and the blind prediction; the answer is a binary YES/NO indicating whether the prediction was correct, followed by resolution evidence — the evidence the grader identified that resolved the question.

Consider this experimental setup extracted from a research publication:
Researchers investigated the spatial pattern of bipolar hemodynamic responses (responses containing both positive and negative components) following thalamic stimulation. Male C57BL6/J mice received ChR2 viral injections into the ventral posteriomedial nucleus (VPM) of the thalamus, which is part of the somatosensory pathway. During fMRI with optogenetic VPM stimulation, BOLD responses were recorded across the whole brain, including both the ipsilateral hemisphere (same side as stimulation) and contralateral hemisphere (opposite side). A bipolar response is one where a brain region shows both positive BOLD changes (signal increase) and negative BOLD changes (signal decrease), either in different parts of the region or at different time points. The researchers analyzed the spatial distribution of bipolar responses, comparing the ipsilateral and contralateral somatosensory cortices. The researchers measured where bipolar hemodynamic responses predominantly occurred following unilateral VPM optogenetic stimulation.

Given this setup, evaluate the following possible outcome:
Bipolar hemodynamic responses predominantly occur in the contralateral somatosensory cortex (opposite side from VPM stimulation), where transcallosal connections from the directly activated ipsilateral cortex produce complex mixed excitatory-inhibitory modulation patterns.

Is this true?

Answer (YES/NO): YES